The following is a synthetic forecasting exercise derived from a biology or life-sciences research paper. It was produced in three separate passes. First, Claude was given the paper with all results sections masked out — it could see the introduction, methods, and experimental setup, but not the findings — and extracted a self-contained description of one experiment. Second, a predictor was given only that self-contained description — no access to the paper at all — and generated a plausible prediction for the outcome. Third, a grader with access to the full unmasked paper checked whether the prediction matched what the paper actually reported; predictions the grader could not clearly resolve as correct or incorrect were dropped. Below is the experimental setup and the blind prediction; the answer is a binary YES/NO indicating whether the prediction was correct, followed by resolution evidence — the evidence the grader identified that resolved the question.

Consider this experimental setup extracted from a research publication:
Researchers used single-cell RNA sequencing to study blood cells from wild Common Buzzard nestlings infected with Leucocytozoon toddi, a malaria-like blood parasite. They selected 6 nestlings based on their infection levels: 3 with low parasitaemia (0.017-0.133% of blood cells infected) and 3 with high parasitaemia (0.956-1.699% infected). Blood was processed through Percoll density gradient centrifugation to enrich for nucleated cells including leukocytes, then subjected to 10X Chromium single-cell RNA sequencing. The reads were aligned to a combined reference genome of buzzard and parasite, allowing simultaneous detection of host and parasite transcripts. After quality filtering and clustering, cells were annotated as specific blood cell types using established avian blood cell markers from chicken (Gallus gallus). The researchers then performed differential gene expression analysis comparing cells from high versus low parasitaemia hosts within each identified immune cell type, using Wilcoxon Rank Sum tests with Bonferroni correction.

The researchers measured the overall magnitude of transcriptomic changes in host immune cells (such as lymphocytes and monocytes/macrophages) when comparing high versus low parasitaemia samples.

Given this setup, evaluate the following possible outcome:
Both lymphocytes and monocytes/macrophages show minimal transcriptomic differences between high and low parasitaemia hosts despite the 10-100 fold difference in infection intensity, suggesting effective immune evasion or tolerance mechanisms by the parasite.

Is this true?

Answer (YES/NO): YES